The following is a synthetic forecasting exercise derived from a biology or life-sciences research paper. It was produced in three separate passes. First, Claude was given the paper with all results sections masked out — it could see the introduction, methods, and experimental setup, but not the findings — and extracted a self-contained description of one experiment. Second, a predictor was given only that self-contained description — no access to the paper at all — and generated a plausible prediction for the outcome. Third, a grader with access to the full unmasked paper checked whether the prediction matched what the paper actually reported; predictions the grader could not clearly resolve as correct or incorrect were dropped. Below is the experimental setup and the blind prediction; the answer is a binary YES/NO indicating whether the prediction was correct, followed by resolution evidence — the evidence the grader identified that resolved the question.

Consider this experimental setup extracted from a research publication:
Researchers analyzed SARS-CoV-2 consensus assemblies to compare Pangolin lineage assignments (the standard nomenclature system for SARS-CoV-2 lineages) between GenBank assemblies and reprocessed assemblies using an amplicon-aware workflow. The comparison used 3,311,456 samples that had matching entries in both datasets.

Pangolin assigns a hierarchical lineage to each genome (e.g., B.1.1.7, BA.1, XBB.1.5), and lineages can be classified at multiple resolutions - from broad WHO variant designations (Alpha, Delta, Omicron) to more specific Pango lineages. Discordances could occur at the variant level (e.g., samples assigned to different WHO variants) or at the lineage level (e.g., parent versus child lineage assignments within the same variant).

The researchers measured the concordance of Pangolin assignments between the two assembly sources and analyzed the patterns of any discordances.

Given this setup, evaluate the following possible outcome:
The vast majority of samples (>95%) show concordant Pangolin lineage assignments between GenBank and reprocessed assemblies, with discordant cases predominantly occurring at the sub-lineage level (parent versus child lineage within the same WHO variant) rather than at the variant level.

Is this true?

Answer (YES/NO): YES